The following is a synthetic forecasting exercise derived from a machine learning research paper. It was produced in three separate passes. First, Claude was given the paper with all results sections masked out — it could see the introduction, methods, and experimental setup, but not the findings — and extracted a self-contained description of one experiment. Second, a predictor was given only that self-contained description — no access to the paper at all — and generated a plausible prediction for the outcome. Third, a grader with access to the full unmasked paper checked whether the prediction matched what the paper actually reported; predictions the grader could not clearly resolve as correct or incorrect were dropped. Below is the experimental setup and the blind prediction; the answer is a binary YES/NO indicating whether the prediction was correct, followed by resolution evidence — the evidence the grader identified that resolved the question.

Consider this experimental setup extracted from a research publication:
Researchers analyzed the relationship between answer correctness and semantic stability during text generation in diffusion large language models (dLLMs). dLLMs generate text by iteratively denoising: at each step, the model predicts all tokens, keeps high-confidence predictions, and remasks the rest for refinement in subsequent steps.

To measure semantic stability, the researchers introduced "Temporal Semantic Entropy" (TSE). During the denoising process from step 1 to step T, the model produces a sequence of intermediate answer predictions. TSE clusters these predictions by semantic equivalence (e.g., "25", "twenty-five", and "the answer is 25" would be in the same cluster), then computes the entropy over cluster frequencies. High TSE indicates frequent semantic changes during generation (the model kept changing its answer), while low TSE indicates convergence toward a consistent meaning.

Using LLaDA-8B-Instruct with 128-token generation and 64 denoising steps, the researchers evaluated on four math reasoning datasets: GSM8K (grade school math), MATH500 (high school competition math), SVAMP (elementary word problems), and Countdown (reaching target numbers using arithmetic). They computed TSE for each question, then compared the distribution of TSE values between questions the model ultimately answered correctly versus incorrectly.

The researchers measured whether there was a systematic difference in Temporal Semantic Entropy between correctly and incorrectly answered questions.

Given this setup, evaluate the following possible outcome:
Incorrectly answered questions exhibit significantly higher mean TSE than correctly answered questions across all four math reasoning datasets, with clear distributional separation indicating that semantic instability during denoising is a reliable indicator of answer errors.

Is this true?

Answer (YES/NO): NO